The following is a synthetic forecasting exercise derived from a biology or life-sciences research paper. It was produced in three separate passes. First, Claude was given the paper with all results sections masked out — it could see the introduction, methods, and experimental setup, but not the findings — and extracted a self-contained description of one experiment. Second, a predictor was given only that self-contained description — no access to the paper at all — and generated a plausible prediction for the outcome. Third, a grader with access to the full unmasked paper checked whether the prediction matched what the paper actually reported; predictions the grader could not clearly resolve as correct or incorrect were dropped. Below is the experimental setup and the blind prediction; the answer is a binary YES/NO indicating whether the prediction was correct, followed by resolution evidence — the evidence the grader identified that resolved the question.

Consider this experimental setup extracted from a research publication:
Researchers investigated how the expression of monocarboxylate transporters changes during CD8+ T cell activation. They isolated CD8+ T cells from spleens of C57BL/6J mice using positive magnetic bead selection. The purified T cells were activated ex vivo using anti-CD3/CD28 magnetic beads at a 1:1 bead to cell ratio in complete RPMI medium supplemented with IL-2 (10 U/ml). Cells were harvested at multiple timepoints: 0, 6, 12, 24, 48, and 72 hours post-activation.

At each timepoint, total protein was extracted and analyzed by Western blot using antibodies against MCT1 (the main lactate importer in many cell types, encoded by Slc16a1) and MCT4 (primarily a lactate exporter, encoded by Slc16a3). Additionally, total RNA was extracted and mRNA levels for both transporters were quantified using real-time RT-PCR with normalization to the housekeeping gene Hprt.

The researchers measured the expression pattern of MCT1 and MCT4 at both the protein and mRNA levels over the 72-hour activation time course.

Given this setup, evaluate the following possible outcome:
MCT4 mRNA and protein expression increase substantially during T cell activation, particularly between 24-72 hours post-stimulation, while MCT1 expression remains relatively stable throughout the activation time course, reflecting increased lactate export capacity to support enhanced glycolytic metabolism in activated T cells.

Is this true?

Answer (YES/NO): NO